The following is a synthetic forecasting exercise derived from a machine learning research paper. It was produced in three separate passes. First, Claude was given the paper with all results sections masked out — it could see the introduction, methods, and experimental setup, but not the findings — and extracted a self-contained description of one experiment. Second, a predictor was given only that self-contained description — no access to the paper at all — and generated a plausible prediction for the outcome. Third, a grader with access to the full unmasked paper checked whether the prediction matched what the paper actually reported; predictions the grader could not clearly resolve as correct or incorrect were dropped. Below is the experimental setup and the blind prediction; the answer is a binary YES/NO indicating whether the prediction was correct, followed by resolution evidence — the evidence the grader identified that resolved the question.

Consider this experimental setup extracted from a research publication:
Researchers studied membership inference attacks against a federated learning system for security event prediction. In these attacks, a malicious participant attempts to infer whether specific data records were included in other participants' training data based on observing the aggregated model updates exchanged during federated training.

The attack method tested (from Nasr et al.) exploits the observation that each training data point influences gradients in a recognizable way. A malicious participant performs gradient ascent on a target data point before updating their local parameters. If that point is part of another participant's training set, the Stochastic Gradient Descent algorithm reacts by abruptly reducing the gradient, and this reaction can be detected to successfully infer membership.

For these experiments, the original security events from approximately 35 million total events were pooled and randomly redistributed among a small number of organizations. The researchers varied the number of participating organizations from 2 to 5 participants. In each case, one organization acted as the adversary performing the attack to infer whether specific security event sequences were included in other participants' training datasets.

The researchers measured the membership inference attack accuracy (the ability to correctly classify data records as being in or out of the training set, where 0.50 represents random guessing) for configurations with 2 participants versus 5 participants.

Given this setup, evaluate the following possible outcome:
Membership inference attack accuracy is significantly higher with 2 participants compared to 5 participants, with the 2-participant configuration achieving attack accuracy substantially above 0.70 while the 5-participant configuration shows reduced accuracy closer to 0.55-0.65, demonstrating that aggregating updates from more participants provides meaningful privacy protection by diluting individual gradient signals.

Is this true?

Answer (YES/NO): YES